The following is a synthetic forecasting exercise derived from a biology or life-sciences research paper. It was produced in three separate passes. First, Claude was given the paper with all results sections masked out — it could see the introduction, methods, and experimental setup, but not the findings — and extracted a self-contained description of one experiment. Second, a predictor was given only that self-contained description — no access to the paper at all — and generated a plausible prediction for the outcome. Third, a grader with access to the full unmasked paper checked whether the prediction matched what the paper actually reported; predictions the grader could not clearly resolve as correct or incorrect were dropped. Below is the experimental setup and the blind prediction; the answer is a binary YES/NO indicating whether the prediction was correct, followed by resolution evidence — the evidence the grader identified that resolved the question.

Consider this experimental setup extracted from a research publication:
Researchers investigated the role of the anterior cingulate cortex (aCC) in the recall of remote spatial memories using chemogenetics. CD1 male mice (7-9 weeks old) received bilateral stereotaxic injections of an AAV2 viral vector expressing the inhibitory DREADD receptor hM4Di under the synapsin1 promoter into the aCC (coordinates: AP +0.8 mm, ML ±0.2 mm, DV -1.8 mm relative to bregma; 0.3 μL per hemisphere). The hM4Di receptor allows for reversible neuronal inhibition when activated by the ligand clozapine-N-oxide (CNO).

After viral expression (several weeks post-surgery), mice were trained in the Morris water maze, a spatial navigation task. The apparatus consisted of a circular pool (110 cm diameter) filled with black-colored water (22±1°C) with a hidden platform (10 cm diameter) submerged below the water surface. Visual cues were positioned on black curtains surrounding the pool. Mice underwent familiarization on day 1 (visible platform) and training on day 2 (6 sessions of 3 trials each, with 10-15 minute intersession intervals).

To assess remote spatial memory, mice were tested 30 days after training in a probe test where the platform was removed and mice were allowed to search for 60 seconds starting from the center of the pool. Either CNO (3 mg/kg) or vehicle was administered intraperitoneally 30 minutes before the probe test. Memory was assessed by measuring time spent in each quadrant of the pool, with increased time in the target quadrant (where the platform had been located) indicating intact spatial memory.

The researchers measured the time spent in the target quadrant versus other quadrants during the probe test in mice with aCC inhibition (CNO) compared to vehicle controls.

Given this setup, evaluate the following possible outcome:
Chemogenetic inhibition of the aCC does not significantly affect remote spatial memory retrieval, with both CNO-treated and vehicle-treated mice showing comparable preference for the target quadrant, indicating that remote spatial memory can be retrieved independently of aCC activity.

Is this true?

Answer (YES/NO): NO